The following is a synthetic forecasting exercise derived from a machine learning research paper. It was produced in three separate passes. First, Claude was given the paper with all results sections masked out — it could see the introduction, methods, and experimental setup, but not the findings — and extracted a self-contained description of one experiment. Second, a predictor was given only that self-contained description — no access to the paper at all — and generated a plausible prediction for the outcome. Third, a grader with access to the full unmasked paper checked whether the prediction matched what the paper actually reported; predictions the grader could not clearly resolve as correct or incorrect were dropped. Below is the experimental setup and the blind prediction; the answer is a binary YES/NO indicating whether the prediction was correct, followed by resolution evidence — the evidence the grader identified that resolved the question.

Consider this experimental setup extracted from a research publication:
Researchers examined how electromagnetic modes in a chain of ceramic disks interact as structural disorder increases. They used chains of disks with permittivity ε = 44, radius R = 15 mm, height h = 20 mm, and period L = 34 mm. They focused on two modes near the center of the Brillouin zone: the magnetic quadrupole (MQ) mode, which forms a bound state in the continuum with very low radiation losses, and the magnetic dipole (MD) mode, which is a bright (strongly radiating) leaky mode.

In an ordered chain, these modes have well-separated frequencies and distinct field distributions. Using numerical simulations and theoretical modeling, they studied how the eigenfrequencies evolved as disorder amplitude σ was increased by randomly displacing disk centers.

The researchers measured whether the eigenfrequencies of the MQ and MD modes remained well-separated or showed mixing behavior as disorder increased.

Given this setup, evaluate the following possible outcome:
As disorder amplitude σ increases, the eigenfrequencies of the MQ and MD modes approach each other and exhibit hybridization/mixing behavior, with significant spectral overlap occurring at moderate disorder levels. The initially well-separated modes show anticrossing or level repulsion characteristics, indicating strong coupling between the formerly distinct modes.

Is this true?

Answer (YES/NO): NO